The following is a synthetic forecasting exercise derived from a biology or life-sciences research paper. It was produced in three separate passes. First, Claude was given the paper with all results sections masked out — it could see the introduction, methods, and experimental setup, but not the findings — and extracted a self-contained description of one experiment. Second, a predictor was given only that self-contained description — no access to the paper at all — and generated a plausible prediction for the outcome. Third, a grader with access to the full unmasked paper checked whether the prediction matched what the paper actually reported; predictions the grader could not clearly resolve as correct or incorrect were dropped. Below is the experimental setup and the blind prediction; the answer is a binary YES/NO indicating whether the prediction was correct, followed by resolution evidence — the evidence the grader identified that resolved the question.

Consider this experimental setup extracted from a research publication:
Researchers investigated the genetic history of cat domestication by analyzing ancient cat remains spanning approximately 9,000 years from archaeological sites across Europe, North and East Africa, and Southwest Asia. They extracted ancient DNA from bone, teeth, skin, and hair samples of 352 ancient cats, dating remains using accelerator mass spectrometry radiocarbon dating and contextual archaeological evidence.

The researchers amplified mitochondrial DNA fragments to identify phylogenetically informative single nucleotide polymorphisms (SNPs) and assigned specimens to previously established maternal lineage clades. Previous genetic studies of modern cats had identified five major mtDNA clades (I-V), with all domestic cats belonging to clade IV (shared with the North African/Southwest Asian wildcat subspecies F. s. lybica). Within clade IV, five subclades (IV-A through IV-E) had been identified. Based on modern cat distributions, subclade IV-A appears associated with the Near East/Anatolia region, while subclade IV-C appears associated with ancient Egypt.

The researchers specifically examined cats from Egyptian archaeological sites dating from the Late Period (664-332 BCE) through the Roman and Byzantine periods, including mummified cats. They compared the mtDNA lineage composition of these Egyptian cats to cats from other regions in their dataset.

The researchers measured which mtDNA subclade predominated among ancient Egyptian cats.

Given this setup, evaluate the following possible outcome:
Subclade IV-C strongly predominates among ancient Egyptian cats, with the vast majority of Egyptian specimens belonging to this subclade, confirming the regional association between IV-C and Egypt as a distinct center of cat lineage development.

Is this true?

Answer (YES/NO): NO